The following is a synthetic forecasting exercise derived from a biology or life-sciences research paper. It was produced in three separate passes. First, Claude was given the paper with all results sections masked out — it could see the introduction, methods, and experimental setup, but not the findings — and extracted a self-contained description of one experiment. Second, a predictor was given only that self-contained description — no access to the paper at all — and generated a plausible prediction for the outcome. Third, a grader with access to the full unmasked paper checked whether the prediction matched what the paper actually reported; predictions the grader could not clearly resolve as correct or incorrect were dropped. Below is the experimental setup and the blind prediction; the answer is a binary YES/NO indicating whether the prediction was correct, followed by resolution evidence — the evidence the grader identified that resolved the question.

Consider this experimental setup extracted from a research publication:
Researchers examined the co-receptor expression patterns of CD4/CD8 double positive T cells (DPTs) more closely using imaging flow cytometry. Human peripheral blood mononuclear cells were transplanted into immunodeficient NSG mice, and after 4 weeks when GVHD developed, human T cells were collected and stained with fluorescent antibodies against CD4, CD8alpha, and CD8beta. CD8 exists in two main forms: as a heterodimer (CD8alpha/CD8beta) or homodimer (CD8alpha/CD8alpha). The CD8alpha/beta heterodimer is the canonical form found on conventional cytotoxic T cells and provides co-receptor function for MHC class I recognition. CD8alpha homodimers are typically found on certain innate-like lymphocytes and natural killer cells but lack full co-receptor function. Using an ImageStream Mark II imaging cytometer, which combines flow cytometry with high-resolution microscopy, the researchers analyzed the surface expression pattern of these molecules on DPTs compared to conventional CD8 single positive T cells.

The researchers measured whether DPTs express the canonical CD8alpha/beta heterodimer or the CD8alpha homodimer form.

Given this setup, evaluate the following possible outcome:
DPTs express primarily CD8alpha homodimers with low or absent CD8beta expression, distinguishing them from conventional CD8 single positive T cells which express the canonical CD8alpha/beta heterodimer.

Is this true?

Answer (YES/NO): NO